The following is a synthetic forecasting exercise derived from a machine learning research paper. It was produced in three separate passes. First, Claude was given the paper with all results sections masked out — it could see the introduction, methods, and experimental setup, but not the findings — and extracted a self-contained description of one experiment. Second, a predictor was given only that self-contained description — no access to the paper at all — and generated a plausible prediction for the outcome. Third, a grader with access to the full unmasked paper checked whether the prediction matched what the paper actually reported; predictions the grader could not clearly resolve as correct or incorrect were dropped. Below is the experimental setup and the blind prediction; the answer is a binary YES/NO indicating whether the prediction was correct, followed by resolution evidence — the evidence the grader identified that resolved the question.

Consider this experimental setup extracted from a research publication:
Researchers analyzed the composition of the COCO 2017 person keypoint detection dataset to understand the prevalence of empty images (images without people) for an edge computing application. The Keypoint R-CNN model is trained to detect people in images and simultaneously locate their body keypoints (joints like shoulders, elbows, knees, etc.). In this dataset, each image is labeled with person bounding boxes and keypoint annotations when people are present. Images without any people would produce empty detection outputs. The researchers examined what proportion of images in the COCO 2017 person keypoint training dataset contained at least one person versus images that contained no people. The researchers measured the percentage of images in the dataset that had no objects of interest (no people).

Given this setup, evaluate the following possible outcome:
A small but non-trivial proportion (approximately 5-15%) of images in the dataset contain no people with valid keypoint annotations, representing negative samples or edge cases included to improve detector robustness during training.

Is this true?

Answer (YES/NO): NO